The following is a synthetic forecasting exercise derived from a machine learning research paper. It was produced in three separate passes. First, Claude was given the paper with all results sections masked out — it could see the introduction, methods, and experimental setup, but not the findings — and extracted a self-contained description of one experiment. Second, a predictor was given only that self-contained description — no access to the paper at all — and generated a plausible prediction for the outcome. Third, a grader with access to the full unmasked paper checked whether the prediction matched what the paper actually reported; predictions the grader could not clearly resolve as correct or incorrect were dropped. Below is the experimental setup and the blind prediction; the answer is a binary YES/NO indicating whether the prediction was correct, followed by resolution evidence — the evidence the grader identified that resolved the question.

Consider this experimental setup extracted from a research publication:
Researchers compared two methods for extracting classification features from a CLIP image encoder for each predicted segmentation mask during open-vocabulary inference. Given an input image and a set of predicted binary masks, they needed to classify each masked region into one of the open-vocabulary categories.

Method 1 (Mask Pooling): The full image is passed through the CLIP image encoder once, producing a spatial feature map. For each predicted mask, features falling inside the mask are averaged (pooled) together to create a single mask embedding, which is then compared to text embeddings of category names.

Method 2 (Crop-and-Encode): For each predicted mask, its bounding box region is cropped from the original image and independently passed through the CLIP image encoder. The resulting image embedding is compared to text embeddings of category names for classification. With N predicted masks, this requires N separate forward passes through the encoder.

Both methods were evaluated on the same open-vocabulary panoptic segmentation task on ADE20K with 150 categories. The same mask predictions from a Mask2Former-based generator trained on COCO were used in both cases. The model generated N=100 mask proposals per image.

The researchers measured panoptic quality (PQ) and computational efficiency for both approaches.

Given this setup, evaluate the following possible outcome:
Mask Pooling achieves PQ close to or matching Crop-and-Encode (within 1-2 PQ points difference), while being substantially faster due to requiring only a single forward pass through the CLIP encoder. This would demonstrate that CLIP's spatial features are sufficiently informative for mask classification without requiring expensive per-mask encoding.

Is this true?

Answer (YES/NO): YES